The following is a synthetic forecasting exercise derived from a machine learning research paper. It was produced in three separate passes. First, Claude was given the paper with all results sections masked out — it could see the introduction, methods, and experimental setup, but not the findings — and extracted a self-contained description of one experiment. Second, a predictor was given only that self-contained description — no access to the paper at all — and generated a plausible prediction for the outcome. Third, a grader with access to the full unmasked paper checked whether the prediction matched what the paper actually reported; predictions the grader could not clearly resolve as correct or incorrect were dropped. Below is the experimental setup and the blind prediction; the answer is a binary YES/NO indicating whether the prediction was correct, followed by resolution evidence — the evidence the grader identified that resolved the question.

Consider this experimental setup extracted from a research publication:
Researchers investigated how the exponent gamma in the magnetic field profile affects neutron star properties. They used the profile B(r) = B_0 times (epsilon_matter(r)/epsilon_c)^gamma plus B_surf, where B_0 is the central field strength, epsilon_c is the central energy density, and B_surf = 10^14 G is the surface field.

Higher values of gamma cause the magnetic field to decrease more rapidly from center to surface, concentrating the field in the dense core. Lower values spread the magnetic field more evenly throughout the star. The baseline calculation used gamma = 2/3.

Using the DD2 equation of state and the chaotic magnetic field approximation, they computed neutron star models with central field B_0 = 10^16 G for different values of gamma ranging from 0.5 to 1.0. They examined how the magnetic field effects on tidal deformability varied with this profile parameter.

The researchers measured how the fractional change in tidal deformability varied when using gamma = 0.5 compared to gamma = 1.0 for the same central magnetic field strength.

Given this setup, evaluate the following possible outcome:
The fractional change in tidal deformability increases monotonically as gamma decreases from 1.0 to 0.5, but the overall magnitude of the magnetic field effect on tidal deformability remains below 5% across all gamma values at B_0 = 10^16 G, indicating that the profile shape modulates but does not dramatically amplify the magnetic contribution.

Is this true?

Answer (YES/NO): NO